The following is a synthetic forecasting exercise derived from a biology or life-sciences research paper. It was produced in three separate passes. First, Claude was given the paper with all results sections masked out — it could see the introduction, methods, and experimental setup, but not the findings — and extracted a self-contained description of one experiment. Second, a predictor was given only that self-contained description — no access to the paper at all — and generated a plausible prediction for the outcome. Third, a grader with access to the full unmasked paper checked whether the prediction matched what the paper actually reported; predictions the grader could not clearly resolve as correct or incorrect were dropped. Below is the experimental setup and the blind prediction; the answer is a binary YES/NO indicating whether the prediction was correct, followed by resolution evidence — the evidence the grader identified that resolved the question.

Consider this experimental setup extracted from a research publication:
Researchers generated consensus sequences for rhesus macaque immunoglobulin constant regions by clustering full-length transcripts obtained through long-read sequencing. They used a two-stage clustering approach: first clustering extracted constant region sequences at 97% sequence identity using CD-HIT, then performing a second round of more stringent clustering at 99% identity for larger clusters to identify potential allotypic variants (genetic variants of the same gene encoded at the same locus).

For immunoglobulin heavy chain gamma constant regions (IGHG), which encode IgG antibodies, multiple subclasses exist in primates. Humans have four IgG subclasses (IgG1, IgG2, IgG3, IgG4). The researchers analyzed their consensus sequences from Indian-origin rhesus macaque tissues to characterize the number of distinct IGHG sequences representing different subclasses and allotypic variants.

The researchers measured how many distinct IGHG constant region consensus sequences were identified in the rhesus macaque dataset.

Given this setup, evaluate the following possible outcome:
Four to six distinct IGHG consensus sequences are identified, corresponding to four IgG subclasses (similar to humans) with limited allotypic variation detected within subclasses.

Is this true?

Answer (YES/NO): YES